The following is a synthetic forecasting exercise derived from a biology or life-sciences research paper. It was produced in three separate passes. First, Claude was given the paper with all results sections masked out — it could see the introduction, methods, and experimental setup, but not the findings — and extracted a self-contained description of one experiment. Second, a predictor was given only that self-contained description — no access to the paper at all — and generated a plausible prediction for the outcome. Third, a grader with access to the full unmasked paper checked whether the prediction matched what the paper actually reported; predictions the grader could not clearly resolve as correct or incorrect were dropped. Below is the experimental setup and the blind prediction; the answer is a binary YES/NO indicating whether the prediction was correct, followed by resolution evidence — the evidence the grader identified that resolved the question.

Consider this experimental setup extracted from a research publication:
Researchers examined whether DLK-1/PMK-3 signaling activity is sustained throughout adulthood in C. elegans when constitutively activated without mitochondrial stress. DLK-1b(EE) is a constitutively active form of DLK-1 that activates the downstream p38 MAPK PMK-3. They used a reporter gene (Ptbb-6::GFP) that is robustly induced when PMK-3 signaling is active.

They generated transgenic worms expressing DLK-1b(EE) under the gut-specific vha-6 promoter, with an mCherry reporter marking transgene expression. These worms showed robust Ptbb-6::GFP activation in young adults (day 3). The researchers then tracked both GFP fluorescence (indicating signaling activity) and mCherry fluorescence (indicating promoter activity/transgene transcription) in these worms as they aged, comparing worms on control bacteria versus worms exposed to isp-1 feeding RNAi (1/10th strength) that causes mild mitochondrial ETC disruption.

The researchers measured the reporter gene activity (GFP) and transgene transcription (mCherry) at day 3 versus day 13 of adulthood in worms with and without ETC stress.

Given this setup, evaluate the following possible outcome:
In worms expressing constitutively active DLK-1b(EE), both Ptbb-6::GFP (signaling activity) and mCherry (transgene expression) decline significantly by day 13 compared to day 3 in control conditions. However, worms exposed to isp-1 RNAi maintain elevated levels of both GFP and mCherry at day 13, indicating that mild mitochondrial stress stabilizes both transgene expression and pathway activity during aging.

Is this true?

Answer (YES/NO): NO